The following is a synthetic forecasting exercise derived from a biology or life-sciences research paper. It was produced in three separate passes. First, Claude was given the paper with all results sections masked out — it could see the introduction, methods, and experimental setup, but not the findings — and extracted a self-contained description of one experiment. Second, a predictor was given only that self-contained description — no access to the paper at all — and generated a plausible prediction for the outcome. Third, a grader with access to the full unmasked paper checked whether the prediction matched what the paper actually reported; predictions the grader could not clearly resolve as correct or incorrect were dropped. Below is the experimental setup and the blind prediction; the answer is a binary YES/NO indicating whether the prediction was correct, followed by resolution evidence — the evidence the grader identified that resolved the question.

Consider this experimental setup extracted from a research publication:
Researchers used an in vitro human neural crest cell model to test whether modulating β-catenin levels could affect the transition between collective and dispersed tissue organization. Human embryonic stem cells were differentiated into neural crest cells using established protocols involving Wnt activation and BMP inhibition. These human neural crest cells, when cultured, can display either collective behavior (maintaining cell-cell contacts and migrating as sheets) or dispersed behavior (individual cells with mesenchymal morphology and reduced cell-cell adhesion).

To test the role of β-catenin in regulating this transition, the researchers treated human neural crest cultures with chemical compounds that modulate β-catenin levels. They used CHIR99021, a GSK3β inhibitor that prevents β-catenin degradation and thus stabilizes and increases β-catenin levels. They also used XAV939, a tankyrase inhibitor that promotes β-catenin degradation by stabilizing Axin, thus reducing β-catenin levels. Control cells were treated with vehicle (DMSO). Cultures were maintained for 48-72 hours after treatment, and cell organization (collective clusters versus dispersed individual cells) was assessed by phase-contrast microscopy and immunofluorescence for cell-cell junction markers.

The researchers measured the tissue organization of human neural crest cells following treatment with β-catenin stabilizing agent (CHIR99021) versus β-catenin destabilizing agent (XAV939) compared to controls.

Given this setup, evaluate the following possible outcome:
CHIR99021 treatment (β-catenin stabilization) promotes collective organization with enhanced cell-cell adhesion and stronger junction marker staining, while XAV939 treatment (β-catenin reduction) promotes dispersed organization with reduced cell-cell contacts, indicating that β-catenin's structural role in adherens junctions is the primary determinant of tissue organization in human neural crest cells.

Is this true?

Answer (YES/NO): YES